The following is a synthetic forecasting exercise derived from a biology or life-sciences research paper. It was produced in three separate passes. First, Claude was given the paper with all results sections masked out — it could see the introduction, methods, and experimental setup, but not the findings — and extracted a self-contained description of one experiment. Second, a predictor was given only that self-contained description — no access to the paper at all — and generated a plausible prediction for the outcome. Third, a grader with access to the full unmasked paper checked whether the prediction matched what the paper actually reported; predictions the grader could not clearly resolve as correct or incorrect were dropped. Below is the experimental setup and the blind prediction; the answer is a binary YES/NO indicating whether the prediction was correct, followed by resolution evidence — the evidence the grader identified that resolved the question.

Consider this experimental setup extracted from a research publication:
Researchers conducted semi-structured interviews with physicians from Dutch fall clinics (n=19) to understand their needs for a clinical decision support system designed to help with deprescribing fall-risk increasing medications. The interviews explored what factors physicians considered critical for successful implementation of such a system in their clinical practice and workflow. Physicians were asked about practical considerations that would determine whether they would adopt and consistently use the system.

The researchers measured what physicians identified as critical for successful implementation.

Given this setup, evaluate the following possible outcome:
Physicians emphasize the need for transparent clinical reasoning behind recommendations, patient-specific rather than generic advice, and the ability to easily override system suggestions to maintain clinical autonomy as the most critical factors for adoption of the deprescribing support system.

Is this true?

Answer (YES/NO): NO